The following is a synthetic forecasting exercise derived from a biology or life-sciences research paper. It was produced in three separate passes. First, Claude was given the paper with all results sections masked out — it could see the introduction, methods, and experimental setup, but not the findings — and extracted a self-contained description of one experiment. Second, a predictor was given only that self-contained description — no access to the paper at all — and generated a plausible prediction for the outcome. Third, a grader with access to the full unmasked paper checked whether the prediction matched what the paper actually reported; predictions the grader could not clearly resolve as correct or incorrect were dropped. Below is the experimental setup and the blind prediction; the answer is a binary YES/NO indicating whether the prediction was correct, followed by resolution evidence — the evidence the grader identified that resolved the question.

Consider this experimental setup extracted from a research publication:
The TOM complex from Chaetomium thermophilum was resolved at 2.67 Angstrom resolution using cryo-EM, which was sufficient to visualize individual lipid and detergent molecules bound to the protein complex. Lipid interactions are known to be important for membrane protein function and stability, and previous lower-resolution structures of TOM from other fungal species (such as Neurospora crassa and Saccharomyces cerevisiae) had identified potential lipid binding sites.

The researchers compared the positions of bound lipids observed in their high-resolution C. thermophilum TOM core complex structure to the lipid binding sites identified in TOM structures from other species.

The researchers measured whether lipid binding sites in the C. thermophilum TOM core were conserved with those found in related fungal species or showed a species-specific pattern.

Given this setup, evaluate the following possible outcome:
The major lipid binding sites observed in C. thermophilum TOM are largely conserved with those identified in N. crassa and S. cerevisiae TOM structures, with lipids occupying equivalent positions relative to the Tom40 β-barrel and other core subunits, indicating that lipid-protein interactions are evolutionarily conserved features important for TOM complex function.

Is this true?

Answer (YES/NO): NO